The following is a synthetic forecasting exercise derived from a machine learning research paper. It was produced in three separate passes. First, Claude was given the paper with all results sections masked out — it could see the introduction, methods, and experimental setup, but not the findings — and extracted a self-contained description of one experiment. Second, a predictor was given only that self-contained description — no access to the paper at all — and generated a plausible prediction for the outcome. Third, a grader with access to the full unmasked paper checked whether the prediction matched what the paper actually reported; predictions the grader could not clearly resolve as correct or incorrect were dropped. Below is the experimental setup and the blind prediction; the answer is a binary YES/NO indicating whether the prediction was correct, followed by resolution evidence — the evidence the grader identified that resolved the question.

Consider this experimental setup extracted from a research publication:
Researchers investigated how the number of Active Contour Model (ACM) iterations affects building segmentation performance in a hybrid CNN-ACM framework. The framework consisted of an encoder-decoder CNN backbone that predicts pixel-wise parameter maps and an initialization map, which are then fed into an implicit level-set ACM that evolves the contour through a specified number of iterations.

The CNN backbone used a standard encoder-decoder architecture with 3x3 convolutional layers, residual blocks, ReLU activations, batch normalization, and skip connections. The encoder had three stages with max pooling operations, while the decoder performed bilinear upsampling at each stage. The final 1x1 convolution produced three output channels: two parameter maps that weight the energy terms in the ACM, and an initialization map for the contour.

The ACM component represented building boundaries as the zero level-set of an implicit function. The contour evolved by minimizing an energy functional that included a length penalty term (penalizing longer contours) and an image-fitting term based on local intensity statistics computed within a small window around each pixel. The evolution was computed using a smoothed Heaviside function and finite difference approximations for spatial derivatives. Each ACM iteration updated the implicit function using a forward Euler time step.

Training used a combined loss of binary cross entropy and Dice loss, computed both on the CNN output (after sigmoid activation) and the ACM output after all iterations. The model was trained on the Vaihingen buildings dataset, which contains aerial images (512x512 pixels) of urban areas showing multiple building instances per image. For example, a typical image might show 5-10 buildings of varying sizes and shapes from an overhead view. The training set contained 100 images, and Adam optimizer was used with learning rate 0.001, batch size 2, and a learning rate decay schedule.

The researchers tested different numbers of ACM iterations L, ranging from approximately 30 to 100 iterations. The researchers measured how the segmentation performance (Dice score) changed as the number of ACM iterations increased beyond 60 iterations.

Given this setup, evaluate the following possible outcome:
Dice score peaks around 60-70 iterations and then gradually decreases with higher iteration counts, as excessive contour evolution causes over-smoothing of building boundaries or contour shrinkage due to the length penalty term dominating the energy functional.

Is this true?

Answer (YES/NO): NO